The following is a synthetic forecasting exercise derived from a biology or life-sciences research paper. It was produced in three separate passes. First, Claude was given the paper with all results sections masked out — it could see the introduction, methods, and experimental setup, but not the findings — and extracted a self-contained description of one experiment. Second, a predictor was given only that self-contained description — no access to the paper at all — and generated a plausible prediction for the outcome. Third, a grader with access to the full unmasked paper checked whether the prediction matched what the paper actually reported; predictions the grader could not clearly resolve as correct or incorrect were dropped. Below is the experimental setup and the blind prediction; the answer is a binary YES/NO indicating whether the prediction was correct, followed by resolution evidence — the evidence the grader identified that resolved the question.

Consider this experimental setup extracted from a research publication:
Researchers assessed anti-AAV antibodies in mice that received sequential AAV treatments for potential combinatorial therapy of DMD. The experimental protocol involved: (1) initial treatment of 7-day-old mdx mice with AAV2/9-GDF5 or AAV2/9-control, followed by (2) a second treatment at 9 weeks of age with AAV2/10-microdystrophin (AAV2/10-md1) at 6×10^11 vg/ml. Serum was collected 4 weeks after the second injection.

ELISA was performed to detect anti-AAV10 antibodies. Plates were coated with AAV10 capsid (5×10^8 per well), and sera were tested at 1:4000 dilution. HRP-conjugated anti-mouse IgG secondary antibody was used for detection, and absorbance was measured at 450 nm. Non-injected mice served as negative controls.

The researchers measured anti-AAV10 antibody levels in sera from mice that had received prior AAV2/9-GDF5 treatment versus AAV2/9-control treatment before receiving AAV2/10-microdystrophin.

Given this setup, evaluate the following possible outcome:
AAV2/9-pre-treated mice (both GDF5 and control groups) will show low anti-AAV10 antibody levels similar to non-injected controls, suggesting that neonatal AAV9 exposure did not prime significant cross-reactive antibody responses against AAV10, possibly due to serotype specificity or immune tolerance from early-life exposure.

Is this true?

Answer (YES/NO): YES